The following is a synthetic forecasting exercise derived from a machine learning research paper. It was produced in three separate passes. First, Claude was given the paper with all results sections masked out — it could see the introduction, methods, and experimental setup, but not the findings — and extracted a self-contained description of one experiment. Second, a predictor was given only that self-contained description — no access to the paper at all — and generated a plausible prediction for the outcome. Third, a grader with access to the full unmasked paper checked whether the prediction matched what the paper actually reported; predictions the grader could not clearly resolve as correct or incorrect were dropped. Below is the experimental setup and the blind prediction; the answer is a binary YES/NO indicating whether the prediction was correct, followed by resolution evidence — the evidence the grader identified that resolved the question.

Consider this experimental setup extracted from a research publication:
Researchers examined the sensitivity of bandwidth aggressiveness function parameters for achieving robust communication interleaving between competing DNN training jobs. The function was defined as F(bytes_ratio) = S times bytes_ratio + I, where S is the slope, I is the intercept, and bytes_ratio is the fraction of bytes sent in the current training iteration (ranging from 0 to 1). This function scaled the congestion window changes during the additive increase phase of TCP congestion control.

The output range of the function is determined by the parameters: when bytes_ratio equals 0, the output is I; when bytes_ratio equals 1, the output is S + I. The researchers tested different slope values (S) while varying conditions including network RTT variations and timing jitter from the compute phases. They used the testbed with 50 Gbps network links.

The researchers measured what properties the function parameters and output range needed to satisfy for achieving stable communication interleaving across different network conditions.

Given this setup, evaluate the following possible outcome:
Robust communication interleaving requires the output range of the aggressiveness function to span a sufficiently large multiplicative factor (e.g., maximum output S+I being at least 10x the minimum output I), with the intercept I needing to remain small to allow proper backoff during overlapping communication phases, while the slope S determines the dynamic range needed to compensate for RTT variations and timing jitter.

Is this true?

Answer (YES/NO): NO